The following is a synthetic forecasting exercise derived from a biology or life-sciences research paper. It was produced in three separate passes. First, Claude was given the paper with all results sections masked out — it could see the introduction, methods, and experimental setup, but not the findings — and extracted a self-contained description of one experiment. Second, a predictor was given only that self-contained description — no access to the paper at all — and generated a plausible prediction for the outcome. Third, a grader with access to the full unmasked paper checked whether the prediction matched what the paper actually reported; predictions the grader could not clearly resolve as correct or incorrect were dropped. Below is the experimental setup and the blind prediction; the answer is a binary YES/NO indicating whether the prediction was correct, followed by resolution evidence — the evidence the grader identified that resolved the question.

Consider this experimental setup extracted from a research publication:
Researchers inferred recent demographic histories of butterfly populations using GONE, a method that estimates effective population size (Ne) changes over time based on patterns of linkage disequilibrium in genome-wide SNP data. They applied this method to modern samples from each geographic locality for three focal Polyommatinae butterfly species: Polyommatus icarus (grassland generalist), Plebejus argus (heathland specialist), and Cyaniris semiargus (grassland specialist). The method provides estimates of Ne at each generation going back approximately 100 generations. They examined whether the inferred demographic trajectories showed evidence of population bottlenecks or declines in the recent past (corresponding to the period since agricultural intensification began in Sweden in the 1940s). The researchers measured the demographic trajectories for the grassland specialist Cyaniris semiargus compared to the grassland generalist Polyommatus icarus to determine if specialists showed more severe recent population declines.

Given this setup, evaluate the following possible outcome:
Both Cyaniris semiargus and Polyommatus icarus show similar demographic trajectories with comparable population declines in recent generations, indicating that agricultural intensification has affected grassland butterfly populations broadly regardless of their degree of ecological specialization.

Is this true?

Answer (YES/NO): NO